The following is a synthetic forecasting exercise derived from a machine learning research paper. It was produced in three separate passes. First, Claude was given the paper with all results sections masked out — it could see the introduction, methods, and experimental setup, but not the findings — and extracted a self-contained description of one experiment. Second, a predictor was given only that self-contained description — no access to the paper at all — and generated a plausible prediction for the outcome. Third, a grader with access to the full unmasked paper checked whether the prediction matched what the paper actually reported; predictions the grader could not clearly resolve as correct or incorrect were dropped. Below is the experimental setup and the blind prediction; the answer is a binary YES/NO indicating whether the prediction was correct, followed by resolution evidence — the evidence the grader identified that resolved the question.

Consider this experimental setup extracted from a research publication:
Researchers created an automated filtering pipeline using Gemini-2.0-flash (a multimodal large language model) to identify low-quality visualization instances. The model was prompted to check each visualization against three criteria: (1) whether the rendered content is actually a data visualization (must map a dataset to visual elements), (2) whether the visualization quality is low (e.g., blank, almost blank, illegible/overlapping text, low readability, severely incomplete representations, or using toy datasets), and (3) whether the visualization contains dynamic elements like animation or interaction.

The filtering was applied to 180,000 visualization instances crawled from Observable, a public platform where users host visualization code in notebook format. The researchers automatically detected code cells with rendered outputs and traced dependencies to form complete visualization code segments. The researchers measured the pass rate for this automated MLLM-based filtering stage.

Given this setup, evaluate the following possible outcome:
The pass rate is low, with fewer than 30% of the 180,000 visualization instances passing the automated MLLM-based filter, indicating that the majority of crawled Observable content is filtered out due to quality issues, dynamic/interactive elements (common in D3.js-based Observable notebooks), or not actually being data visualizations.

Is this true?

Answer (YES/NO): NO